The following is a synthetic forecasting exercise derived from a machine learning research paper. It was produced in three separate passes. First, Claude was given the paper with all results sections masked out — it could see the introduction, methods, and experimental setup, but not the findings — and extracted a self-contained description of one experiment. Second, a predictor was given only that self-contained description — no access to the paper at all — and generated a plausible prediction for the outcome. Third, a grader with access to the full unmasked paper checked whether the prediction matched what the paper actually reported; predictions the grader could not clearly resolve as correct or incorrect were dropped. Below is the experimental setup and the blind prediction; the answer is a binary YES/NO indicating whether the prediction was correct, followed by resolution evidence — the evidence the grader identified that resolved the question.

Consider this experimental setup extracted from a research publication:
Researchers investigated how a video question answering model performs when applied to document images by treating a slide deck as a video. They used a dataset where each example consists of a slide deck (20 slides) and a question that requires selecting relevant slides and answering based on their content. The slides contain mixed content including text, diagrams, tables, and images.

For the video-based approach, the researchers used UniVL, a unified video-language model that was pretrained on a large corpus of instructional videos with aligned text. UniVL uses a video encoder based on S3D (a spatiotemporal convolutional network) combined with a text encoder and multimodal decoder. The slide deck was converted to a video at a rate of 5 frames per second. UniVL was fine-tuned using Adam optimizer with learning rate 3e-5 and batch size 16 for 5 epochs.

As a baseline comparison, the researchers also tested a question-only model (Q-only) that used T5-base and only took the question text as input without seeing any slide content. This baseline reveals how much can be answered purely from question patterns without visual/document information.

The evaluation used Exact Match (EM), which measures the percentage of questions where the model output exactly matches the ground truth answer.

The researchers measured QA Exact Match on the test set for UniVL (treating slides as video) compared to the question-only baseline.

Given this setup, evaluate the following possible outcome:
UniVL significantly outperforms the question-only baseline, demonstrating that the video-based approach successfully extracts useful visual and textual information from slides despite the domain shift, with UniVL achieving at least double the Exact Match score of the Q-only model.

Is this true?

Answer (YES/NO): NO